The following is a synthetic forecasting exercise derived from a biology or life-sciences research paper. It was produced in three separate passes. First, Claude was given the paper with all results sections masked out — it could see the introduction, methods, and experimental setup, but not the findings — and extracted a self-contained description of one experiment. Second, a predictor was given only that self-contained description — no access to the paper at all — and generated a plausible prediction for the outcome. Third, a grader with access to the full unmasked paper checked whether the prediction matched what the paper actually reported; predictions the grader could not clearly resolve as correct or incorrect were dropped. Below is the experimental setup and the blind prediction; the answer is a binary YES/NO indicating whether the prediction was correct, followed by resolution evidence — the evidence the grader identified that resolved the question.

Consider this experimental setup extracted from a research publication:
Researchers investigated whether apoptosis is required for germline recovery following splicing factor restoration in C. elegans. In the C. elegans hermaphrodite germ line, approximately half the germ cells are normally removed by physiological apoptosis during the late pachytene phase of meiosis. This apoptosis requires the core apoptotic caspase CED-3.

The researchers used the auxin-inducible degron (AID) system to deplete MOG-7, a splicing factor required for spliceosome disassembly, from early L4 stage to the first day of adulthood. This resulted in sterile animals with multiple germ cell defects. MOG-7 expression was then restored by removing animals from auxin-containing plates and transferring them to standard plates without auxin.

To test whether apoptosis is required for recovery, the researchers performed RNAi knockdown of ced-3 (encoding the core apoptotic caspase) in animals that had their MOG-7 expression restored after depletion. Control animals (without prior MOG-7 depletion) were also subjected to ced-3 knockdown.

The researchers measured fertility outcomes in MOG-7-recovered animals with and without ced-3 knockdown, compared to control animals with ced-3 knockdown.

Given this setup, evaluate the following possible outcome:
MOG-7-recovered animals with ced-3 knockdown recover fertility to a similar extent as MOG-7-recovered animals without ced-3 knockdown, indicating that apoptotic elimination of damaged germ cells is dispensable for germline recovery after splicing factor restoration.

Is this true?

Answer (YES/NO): NO